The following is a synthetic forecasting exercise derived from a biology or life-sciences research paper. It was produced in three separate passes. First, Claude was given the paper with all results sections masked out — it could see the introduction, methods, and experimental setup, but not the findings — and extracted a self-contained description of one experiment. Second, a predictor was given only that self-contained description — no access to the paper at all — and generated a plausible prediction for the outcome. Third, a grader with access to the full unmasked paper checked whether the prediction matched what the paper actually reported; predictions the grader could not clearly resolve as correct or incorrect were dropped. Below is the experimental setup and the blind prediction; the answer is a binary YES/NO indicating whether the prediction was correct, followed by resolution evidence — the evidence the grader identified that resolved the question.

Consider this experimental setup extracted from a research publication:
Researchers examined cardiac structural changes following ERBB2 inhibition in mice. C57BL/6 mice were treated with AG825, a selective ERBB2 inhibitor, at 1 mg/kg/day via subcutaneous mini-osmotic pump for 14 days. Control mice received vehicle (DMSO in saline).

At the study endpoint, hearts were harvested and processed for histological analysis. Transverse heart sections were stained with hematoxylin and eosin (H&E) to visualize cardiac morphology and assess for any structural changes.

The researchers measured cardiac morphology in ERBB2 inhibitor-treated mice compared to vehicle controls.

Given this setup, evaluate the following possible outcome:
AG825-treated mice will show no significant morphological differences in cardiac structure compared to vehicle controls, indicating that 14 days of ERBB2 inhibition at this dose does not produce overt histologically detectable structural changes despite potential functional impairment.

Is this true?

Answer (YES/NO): NO